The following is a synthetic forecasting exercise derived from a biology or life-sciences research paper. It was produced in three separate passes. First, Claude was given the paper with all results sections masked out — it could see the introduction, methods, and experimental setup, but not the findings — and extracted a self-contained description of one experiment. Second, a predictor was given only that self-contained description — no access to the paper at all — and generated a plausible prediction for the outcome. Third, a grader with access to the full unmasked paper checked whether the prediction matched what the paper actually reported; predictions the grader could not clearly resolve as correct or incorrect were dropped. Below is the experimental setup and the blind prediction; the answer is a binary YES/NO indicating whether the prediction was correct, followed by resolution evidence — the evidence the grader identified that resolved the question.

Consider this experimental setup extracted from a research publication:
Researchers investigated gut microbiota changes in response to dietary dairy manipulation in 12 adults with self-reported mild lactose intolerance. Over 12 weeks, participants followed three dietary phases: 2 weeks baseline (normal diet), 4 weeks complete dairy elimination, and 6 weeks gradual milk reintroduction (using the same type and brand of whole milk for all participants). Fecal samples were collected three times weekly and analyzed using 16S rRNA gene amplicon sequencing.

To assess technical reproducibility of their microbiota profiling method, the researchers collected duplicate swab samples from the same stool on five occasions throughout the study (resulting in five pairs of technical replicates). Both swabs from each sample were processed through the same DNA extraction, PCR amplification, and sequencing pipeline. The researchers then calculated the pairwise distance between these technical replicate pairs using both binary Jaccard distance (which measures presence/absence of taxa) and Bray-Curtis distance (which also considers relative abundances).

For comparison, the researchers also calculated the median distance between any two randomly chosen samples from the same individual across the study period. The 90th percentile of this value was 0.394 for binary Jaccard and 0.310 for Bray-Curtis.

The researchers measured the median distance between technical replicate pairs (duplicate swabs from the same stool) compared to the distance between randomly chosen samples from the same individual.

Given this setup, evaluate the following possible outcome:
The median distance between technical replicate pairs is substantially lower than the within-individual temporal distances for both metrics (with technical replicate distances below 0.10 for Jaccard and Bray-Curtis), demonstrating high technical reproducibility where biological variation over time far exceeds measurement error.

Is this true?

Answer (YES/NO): NO